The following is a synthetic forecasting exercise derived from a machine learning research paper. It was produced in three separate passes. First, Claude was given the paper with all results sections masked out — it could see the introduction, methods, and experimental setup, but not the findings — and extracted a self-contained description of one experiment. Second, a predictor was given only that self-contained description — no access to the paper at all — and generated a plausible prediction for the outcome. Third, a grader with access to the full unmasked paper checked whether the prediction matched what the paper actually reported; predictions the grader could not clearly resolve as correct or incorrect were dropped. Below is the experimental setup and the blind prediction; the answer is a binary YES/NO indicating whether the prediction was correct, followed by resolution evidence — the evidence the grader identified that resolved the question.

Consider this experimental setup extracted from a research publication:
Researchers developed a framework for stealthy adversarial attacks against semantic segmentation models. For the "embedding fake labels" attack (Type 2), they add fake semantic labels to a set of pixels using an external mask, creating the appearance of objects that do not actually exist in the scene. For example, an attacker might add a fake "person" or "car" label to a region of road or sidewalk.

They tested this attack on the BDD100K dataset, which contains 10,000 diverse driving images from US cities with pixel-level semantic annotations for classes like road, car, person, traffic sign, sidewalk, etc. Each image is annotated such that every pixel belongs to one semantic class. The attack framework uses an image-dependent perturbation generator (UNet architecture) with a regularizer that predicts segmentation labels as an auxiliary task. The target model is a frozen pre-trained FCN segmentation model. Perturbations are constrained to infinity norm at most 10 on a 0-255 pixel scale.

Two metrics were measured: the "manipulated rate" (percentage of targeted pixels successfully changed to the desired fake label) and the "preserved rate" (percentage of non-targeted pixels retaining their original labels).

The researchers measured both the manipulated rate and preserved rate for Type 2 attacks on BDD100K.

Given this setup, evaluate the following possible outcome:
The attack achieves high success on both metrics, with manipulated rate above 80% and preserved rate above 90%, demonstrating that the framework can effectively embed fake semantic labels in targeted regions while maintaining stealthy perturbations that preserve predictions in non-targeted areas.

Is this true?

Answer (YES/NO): NO